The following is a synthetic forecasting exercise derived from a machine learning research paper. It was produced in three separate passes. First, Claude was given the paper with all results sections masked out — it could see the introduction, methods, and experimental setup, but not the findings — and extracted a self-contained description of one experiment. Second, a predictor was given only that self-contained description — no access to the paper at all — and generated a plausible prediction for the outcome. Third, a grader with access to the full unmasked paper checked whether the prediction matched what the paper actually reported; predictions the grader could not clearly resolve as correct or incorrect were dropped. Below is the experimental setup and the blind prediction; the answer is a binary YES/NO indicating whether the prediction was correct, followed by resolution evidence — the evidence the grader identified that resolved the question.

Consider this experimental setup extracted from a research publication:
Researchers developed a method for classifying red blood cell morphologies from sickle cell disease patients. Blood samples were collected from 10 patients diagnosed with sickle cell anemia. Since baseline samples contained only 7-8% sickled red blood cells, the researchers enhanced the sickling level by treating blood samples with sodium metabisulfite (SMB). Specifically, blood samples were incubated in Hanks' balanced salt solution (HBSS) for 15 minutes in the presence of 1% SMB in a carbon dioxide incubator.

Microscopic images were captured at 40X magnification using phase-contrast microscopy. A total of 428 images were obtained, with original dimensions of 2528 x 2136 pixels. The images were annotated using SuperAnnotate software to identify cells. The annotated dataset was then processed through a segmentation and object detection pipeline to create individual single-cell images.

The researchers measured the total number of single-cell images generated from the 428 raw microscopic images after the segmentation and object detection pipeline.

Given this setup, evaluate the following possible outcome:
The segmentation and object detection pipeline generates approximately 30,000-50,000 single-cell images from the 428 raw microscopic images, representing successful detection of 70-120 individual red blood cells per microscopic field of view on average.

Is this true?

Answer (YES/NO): NO